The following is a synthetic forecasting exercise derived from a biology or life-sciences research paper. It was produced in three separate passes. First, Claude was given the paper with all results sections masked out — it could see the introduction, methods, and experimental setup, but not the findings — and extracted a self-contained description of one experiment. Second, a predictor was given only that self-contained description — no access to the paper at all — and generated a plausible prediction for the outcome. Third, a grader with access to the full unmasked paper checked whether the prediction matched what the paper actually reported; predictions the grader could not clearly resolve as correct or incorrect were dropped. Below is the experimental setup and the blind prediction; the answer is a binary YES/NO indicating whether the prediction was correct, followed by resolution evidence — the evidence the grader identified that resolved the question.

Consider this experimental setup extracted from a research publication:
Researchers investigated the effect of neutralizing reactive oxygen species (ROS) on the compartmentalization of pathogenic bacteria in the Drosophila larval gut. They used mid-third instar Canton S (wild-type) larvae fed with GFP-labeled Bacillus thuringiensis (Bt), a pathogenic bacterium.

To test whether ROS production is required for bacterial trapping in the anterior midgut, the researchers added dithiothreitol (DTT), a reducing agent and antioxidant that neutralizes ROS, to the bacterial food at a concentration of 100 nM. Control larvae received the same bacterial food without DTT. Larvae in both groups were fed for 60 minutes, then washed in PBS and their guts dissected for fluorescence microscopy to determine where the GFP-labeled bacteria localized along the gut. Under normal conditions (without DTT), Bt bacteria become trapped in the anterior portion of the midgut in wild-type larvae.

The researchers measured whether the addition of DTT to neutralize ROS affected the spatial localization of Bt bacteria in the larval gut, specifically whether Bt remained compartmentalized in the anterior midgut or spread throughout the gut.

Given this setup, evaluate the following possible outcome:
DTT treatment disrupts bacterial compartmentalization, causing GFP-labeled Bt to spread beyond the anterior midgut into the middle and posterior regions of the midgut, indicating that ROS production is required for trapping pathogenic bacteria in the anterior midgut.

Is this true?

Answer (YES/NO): YES